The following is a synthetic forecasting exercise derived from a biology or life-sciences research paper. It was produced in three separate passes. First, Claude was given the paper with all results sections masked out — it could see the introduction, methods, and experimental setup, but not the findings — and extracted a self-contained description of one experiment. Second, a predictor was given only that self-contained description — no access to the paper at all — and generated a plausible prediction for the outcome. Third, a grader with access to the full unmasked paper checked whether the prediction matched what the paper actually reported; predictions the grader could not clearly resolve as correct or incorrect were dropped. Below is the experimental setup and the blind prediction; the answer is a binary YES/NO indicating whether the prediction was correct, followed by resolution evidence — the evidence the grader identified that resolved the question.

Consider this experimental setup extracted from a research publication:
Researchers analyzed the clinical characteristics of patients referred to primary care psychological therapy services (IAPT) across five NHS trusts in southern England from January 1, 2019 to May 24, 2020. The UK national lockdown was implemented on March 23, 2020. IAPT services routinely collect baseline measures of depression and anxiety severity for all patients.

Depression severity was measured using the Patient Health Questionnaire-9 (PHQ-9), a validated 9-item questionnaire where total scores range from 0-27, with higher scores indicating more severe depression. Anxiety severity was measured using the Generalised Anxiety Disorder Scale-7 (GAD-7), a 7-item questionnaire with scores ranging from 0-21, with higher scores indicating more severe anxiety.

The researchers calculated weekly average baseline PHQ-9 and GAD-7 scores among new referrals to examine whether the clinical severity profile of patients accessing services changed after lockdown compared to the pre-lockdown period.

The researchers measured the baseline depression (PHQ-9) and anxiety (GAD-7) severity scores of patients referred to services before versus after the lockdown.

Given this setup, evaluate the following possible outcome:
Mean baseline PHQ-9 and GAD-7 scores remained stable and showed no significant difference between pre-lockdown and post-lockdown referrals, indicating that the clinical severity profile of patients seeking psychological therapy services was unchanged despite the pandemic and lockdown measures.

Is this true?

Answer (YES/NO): NO